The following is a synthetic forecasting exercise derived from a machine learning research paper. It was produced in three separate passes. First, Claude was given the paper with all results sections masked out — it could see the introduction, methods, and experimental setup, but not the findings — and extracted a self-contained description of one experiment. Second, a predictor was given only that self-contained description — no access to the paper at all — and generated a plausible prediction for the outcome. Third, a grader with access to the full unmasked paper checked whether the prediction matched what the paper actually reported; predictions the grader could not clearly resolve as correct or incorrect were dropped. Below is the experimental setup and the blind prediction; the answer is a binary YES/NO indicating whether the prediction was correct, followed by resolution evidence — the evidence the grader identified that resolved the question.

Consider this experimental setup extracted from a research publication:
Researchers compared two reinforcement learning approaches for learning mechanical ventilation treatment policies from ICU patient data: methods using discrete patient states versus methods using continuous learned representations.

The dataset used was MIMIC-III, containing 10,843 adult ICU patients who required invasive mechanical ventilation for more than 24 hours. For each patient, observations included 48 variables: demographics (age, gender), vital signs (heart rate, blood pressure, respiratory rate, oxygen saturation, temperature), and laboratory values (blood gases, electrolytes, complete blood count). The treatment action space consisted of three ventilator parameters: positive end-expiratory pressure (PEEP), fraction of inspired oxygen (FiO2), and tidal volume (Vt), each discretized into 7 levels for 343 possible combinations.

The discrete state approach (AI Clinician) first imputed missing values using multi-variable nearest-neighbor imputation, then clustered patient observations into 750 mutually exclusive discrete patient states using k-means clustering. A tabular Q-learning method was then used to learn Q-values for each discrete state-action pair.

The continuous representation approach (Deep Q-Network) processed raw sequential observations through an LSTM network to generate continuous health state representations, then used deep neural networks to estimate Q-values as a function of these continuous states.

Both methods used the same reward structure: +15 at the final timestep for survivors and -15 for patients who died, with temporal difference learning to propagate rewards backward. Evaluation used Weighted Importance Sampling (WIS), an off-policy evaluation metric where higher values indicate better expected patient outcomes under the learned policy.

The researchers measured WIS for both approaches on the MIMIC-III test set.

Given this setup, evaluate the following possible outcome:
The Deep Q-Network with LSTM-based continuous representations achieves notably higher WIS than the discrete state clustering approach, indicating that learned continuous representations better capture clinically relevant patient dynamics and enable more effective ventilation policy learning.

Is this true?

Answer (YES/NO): YES